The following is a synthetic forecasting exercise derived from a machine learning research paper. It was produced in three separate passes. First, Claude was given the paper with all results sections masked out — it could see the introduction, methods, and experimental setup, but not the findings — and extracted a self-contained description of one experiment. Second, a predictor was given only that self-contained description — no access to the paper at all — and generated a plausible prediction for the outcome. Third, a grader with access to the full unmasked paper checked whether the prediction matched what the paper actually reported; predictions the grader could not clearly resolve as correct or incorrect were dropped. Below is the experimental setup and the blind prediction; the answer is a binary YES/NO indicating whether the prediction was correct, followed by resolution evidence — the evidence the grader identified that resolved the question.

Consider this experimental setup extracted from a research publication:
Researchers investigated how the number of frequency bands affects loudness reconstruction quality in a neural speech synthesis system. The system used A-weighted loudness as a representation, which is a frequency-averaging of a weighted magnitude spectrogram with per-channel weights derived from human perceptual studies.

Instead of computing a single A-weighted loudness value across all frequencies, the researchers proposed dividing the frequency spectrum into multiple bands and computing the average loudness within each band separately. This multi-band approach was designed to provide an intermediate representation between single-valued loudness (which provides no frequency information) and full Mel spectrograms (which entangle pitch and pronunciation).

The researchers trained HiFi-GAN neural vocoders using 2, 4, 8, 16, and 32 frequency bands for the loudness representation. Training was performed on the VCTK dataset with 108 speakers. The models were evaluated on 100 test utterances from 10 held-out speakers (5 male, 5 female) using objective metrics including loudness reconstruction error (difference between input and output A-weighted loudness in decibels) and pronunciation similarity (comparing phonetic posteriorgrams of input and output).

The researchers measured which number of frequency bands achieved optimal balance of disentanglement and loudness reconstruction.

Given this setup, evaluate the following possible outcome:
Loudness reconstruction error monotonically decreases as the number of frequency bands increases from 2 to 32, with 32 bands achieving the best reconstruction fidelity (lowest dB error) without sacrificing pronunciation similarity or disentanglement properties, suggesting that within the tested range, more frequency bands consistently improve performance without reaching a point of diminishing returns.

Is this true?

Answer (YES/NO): NO